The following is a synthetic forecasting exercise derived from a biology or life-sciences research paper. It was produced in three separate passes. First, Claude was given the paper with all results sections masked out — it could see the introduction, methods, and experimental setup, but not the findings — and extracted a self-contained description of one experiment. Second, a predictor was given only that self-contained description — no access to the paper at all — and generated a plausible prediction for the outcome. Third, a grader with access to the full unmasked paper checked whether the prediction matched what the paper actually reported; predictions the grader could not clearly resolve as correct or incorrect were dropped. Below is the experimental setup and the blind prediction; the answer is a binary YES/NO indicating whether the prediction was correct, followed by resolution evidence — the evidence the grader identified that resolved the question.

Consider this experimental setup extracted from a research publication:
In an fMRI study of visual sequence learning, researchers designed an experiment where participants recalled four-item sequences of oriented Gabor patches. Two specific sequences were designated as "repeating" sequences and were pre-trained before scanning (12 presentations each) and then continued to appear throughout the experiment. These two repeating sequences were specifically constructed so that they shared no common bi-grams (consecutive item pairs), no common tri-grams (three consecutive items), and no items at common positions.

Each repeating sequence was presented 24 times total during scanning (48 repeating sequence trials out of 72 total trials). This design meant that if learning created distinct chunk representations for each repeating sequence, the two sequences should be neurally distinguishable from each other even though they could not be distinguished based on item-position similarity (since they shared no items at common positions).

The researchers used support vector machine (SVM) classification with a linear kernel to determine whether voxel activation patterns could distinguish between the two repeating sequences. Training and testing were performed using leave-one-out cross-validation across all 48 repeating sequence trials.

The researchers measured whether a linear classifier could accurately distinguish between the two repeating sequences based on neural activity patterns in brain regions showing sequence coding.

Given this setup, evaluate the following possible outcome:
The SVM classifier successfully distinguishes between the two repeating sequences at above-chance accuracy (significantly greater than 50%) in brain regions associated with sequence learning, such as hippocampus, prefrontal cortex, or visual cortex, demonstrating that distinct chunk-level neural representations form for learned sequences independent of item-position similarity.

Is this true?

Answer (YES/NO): NO